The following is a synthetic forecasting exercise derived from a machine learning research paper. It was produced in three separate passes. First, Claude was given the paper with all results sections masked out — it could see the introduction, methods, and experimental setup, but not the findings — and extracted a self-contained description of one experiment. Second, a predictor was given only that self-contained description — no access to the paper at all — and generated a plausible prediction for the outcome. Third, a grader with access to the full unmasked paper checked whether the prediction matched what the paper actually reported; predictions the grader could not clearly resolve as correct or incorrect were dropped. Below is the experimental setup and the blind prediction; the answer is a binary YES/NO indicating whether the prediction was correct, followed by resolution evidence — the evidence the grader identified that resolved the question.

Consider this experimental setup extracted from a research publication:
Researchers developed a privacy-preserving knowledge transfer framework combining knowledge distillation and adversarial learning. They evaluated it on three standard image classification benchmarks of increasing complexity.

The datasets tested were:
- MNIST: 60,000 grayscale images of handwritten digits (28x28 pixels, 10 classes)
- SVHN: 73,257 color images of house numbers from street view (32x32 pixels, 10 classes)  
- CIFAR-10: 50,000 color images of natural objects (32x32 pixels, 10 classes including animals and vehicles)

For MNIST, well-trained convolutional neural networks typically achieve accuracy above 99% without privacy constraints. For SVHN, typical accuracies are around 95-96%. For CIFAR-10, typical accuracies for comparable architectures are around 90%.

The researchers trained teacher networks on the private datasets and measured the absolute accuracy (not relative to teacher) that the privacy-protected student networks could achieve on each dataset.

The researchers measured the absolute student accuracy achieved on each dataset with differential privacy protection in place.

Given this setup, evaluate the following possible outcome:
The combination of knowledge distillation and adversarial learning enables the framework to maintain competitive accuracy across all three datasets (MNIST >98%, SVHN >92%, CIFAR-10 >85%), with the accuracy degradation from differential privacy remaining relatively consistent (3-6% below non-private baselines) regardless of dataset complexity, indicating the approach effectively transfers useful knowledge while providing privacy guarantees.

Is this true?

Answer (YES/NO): NO